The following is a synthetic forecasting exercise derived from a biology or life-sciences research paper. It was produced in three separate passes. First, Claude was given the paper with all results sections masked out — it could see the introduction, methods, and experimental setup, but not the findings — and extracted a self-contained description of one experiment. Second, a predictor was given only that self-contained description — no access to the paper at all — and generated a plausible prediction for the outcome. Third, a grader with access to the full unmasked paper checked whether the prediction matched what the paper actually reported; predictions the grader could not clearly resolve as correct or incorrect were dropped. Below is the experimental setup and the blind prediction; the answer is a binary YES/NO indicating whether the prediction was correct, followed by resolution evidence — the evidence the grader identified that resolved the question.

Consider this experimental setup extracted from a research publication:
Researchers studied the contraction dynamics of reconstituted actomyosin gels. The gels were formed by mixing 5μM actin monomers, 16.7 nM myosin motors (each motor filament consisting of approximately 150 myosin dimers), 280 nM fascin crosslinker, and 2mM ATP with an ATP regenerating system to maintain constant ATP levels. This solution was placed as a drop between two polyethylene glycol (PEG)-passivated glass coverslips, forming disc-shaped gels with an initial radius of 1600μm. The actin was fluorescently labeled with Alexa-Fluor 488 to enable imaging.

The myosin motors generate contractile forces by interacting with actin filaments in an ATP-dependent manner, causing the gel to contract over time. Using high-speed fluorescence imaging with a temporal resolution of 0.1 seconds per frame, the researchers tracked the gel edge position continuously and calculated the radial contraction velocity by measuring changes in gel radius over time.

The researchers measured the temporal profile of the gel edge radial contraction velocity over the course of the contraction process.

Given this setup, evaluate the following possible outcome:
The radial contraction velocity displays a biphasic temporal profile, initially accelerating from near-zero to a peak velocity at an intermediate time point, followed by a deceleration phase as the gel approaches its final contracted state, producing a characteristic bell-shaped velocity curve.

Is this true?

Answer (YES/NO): YES